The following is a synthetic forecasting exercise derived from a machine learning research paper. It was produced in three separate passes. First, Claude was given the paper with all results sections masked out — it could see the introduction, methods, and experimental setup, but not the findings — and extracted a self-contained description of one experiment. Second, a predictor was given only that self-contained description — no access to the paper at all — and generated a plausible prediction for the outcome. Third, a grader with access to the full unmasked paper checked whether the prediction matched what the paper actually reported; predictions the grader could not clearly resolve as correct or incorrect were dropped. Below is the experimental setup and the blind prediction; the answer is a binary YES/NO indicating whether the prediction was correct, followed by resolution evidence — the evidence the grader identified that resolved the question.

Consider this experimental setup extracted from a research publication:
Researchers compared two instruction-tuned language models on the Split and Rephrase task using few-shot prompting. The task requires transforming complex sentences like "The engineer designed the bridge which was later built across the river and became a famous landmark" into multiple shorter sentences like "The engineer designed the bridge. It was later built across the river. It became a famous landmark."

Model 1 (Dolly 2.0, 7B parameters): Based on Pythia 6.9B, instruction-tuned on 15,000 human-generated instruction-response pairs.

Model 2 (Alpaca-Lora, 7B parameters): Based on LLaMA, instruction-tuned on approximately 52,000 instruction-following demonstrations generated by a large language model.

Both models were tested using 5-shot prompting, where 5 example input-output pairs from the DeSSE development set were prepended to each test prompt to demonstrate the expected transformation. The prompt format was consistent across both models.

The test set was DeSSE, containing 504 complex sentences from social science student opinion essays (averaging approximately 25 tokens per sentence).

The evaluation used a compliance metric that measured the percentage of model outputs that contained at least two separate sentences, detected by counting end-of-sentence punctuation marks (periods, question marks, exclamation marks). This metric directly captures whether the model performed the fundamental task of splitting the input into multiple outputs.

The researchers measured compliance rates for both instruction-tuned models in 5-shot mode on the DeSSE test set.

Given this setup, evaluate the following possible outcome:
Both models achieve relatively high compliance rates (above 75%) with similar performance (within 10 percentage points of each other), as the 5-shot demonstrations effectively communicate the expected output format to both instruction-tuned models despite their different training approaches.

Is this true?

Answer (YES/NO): NO